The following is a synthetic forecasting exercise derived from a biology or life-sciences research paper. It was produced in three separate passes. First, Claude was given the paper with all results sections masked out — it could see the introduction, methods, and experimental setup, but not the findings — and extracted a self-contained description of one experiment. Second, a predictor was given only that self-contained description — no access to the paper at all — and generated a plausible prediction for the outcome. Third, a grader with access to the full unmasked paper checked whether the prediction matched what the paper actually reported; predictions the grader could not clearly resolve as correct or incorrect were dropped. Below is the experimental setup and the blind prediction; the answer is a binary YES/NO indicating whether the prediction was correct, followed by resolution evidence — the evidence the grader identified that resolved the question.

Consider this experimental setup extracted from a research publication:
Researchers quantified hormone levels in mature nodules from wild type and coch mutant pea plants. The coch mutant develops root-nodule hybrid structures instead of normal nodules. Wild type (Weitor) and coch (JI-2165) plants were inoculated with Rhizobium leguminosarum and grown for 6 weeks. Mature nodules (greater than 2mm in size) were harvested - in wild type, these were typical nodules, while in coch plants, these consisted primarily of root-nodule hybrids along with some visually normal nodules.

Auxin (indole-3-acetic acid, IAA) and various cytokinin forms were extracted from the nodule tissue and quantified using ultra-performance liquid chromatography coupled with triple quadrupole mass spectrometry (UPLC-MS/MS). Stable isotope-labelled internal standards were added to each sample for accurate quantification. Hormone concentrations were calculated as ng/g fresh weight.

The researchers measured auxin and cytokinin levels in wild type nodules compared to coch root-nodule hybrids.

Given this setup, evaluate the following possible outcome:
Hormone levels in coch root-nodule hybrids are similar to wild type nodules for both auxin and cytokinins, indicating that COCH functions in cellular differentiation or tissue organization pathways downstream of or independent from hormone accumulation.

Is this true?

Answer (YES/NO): NO